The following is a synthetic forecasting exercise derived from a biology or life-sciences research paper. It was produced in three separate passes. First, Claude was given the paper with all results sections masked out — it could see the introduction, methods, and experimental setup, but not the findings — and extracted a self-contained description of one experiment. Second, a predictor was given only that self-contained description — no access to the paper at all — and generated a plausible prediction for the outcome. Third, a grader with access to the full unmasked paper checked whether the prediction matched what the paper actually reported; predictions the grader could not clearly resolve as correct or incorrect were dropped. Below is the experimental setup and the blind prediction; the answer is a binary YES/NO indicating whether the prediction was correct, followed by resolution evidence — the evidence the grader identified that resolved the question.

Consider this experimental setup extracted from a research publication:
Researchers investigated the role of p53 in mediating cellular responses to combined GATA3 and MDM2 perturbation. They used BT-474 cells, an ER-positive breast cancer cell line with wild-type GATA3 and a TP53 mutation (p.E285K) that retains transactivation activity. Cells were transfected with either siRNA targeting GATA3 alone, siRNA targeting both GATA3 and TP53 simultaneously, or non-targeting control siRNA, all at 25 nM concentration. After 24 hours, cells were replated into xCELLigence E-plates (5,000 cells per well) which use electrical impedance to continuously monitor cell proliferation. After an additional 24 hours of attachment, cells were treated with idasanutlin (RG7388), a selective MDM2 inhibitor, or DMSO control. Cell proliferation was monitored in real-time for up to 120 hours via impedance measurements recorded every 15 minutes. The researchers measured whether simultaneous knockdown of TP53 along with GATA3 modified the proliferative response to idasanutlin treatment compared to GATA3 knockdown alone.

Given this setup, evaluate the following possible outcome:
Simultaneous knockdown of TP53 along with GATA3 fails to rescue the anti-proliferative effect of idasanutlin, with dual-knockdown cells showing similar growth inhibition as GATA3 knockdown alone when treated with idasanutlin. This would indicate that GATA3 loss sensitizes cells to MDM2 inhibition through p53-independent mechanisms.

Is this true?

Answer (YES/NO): NO